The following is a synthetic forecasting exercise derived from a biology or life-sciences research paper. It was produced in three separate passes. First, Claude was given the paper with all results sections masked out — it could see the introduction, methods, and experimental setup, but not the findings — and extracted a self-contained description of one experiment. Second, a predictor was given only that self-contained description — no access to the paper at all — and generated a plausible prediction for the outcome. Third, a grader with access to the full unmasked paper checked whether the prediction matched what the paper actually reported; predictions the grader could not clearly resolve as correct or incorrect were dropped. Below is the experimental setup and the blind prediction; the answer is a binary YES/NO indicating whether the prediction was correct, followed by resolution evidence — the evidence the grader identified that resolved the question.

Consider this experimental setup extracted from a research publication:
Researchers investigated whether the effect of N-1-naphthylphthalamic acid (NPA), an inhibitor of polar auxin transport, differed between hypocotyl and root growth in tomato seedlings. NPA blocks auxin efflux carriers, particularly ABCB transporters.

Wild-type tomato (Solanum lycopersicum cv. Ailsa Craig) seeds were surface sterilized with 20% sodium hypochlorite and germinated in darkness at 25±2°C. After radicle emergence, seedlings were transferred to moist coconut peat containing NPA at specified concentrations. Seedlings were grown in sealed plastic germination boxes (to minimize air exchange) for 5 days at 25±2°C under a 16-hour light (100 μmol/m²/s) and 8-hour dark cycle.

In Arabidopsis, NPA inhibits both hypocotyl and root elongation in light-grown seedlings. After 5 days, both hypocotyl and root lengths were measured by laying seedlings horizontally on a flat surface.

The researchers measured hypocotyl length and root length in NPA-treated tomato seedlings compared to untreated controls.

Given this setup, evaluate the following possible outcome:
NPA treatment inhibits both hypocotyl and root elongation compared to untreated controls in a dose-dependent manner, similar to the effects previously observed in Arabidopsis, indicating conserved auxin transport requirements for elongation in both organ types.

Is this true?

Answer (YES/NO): NO